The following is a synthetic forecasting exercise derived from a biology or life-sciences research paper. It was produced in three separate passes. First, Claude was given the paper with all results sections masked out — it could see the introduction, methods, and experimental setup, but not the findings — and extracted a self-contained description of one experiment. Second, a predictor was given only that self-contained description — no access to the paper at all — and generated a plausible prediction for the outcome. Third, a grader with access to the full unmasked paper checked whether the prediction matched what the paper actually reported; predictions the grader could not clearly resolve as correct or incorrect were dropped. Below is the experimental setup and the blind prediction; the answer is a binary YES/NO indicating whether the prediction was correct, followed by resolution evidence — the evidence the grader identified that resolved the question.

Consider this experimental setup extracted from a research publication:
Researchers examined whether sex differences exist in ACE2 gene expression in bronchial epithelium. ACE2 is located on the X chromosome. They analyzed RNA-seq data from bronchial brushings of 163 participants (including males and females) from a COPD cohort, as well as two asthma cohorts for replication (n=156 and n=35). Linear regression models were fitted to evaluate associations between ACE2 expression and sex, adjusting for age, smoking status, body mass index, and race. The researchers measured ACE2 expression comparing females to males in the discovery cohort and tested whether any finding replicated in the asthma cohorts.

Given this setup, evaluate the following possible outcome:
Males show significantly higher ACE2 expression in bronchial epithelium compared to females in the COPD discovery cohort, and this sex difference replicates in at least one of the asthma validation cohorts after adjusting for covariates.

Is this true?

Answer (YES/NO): NO